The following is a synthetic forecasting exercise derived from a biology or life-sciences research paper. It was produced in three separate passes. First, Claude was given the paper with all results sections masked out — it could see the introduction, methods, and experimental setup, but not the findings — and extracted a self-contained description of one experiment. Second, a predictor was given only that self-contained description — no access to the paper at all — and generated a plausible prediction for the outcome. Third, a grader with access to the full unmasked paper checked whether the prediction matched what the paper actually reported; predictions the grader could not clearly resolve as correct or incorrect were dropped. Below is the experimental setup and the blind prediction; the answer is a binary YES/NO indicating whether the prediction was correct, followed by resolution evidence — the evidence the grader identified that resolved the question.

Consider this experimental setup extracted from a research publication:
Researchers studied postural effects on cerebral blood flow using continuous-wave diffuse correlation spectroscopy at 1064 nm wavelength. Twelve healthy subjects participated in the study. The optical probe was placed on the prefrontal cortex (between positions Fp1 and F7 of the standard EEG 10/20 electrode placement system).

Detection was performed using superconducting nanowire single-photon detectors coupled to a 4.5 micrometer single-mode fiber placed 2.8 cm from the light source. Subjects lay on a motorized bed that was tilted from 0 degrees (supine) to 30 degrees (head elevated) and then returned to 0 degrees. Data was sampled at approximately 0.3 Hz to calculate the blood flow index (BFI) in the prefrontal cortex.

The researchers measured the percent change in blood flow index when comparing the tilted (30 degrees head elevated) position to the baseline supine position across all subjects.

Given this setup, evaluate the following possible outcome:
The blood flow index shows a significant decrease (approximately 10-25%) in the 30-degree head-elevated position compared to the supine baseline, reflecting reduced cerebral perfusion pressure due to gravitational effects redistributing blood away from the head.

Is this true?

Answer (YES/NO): NO